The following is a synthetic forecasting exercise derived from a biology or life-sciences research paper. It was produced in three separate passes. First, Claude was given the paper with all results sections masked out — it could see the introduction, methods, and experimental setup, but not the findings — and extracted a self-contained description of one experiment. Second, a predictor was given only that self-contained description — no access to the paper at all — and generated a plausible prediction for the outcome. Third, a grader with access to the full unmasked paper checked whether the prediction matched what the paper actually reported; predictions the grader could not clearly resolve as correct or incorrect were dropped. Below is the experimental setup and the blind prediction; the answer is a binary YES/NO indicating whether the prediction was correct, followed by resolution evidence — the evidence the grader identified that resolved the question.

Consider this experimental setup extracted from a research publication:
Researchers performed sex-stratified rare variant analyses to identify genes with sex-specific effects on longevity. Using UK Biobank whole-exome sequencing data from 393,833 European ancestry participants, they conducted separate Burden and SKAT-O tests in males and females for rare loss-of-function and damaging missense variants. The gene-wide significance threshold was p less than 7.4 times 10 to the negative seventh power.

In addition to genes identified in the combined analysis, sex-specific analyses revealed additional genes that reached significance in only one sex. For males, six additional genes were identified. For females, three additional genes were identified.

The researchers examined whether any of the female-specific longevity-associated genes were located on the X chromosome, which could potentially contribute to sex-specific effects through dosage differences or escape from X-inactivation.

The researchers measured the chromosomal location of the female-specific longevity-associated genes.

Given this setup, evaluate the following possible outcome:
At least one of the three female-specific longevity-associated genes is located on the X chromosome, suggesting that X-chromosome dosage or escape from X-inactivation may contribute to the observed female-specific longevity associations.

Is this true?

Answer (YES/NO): YES